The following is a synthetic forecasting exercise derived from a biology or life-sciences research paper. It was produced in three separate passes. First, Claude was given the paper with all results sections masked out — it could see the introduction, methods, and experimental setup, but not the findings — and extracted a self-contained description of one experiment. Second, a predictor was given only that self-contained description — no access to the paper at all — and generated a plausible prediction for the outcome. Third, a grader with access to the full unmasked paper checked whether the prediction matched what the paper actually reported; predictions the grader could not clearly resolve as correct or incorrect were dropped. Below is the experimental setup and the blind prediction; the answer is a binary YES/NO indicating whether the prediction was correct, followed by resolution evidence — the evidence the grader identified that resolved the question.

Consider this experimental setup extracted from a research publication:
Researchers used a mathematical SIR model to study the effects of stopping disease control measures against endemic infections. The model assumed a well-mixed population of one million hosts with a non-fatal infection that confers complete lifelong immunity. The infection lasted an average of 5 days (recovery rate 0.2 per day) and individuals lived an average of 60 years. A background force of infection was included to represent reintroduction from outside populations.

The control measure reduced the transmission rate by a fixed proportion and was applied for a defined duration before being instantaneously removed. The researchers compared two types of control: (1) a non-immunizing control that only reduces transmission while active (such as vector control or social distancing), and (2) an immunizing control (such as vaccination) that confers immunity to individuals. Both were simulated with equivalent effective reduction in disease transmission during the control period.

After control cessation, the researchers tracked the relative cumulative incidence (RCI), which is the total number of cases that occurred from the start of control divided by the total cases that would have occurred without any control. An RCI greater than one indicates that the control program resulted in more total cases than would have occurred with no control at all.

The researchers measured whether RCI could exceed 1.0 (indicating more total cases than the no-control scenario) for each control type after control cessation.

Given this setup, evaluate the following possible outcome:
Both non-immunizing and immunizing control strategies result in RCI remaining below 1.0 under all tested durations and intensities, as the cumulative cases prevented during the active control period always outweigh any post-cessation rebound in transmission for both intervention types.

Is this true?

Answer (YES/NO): NO